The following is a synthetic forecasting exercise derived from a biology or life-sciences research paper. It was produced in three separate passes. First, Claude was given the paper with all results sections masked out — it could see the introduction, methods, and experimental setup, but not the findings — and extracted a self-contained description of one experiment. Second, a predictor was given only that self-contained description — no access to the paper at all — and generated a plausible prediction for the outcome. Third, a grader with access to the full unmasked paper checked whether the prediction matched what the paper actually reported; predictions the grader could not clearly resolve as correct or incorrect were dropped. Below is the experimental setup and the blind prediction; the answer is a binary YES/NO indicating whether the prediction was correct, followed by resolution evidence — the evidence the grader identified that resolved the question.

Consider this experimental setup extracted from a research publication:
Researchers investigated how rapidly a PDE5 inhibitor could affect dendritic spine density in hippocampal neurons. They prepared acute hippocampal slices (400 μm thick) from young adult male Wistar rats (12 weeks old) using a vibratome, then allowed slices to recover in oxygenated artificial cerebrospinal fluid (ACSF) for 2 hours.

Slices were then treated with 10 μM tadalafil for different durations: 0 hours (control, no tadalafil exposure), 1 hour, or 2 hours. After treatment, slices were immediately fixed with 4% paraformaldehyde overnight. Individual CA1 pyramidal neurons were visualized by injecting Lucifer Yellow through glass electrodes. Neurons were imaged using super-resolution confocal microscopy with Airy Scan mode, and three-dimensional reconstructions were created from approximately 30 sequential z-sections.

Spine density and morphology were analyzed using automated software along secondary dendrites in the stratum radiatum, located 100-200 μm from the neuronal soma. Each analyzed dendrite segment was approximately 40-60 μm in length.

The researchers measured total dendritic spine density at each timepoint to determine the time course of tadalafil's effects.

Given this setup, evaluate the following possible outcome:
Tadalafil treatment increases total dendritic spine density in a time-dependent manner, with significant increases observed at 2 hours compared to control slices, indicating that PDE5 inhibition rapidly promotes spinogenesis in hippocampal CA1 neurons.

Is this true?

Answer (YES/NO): YES